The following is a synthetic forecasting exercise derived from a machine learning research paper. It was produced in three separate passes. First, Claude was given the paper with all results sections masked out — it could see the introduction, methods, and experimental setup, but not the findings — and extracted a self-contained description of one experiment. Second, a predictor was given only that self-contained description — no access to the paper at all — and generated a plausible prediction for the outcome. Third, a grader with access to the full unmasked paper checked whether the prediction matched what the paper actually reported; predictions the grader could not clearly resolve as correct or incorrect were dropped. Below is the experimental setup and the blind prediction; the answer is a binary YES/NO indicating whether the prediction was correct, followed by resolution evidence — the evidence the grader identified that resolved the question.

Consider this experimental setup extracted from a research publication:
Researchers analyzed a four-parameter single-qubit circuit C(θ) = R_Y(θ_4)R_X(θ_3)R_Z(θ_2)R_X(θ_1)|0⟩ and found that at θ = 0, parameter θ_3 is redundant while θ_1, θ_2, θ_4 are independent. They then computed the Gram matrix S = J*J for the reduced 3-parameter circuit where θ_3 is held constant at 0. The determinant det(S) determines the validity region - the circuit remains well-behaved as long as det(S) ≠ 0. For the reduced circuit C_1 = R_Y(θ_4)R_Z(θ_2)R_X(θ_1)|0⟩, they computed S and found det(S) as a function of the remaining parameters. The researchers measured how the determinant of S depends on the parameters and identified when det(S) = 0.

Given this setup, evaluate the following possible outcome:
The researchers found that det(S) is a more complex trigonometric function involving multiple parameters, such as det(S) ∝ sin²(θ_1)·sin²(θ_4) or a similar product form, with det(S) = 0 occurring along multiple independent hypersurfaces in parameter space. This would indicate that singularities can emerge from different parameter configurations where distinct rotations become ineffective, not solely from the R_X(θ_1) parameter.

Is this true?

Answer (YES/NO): NO